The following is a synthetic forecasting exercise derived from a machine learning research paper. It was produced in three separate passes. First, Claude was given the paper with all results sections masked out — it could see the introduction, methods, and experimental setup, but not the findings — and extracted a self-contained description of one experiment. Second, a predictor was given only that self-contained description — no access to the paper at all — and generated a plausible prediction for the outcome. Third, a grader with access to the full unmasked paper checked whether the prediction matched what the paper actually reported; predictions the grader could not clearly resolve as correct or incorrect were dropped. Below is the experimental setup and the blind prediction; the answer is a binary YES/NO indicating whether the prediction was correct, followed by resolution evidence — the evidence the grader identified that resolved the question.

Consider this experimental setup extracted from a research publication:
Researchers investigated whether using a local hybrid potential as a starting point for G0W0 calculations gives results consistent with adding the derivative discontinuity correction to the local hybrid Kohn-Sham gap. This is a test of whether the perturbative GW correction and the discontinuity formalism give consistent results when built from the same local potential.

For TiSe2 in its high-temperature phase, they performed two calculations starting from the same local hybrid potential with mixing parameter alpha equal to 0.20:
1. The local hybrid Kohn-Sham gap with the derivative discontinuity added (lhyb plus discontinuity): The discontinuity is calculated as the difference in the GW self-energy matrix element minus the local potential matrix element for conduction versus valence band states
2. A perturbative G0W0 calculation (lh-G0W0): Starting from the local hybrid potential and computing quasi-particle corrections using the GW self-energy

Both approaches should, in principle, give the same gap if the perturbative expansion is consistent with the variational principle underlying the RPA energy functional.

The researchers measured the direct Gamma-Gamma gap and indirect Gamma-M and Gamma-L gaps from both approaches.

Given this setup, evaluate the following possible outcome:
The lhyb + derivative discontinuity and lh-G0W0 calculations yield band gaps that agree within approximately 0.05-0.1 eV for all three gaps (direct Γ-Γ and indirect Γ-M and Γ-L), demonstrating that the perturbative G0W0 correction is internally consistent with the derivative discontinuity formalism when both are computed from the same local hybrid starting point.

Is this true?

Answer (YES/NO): YES